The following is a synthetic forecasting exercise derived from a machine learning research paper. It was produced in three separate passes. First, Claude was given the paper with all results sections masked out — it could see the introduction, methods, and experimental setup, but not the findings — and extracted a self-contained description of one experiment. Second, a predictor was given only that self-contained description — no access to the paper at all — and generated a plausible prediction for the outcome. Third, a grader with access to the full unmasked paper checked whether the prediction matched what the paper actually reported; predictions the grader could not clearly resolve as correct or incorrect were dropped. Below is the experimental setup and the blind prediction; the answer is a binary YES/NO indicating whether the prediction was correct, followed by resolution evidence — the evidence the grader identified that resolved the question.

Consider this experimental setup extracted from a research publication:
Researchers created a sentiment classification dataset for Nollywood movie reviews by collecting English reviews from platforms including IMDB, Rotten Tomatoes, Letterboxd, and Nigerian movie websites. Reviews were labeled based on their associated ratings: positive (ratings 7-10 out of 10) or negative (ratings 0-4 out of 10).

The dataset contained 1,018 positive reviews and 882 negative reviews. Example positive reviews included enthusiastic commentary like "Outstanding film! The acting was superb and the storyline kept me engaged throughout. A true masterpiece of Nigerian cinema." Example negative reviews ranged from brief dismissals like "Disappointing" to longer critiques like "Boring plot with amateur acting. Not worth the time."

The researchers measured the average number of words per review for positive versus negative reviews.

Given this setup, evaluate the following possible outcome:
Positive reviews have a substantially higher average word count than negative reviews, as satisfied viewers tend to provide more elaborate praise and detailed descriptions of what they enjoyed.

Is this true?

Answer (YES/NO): YES